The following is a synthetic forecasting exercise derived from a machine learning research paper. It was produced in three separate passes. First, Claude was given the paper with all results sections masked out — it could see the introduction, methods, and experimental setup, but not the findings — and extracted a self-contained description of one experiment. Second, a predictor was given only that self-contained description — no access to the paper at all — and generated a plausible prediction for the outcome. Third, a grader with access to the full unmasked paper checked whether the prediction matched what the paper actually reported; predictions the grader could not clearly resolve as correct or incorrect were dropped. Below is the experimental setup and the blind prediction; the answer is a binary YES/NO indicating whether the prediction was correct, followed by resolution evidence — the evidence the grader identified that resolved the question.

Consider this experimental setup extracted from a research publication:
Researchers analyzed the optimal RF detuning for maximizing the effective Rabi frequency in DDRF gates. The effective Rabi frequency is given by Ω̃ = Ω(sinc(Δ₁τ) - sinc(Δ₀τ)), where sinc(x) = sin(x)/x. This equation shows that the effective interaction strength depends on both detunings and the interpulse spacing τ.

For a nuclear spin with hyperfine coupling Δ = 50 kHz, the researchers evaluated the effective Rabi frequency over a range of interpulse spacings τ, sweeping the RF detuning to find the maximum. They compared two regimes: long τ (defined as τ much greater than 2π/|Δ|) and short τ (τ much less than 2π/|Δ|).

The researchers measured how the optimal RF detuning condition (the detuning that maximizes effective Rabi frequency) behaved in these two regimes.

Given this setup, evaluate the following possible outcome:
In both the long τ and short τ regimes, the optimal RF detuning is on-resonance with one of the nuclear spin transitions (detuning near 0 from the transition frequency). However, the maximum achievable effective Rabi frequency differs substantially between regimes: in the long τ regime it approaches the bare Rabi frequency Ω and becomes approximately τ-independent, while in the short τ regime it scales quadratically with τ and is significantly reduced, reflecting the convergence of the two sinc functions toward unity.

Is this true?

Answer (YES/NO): NO